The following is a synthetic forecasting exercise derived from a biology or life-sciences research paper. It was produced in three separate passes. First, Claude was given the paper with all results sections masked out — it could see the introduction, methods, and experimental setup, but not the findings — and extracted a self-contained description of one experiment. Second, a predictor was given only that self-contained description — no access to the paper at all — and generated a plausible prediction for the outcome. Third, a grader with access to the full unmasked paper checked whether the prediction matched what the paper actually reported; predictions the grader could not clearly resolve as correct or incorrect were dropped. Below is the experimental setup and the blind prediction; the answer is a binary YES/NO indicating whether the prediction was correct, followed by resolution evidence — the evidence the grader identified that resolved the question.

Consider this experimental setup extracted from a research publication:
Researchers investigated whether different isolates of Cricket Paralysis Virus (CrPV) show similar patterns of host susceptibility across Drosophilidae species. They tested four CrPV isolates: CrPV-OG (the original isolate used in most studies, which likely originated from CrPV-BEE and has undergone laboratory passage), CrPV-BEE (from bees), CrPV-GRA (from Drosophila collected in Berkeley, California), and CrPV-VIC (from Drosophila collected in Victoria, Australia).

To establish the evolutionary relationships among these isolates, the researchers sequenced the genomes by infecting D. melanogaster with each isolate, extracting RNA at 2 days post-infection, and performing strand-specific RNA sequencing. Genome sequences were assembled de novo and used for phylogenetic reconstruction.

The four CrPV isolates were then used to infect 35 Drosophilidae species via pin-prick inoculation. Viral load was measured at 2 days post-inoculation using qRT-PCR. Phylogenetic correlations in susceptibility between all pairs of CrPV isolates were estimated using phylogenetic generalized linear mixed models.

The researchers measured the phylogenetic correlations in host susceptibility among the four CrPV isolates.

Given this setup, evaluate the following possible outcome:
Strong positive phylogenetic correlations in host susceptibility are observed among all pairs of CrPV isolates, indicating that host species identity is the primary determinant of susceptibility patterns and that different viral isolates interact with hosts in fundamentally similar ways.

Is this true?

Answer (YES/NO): YES